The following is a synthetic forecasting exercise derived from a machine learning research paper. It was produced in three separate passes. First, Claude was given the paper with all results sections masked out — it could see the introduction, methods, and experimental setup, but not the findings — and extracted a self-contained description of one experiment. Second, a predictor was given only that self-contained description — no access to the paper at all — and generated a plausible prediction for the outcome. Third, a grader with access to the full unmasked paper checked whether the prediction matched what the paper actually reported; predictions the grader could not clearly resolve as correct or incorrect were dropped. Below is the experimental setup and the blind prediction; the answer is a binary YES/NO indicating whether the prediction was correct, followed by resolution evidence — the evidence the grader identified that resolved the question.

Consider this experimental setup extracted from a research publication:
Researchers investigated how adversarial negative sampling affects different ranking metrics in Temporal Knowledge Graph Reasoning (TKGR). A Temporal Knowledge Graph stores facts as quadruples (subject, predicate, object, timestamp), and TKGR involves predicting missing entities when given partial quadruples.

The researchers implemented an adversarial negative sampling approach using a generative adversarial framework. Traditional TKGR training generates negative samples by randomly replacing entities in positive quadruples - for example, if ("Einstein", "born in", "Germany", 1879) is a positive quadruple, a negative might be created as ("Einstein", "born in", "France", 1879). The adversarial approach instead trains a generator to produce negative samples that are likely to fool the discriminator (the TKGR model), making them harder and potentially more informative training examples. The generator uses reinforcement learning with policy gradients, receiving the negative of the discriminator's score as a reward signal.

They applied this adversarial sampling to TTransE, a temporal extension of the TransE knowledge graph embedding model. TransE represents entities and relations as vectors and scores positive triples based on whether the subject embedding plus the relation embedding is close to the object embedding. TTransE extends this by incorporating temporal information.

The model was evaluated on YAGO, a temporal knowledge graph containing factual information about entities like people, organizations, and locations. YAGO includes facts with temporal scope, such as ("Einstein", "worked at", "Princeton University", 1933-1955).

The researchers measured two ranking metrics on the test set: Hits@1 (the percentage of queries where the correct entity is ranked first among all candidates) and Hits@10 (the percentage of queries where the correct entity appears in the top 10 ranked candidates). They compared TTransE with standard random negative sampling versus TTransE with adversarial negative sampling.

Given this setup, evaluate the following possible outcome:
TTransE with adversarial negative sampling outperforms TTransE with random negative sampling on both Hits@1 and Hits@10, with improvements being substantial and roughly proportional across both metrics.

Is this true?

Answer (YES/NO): NO